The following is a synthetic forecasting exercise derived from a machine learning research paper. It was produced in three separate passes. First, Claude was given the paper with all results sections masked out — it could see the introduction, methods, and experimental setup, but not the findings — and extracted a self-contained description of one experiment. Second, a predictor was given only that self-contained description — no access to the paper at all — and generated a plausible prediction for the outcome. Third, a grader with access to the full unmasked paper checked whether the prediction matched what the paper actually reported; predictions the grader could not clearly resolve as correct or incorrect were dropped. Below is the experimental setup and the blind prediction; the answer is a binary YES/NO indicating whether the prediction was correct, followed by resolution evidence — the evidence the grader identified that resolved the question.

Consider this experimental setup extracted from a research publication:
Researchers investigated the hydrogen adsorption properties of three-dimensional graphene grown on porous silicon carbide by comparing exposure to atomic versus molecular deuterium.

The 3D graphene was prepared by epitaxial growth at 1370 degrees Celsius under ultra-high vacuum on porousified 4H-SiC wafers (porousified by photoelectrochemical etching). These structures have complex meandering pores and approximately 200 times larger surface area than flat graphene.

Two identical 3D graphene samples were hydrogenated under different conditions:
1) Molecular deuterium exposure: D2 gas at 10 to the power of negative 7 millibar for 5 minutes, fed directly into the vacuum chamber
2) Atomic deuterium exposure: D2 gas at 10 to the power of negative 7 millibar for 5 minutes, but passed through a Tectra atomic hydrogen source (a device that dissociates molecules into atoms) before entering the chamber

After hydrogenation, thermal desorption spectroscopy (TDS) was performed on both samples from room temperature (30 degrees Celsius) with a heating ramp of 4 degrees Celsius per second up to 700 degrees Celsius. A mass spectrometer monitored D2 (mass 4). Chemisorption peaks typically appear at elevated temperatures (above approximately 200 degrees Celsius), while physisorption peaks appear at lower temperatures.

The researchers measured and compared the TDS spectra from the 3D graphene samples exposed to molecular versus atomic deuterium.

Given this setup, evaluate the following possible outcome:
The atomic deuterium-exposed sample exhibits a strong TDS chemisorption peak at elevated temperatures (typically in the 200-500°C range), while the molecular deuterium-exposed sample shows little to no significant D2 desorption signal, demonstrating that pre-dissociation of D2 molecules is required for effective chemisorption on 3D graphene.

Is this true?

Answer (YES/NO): NO